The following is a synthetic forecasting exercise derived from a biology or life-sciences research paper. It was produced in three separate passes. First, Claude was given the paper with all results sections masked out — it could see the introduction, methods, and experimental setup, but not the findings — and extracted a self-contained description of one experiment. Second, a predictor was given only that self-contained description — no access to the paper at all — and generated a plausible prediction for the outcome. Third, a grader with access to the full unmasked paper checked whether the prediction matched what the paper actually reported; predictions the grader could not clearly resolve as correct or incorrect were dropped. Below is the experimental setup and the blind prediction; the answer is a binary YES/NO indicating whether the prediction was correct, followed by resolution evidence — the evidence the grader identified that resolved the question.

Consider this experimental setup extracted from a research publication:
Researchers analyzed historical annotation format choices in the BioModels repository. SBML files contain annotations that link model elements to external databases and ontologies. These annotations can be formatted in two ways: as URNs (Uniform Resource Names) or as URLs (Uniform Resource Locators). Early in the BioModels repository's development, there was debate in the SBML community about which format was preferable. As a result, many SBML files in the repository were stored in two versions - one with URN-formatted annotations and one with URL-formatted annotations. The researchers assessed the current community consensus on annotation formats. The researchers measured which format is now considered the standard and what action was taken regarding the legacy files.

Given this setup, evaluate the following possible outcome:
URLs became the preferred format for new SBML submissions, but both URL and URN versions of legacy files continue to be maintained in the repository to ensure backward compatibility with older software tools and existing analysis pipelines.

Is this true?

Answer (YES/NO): NO